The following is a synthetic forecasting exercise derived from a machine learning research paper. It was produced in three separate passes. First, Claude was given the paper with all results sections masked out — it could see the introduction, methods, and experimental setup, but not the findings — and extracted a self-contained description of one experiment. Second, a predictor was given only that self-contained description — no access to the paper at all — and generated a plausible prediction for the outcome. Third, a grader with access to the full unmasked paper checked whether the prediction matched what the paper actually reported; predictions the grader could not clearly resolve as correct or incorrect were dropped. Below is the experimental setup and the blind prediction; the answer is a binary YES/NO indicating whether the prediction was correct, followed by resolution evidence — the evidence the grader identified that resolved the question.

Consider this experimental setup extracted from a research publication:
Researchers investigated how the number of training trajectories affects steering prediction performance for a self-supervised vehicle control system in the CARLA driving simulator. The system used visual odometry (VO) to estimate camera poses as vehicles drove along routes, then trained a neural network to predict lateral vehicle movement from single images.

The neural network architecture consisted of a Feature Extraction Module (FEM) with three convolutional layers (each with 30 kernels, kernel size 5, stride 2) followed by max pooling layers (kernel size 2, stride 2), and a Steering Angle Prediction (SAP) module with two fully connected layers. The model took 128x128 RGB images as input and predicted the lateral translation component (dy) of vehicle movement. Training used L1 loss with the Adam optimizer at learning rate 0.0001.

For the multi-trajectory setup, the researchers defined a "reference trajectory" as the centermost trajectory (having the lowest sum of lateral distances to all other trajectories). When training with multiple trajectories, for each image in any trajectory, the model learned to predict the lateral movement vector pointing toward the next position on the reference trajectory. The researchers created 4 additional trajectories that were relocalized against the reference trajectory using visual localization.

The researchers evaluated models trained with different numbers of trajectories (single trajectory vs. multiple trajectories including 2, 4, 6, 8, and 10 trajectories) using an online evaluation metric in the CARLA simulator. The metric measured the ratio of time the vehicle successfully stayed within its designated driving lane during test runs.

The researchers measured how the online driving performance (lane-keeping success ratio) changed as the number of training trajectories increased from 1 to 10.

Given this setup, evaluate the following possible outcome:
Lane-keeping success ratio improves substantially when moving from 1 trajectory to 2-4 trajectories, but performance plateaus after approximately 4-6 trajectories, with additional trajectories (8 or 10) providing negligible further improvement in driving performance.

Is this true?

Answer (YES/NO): YES